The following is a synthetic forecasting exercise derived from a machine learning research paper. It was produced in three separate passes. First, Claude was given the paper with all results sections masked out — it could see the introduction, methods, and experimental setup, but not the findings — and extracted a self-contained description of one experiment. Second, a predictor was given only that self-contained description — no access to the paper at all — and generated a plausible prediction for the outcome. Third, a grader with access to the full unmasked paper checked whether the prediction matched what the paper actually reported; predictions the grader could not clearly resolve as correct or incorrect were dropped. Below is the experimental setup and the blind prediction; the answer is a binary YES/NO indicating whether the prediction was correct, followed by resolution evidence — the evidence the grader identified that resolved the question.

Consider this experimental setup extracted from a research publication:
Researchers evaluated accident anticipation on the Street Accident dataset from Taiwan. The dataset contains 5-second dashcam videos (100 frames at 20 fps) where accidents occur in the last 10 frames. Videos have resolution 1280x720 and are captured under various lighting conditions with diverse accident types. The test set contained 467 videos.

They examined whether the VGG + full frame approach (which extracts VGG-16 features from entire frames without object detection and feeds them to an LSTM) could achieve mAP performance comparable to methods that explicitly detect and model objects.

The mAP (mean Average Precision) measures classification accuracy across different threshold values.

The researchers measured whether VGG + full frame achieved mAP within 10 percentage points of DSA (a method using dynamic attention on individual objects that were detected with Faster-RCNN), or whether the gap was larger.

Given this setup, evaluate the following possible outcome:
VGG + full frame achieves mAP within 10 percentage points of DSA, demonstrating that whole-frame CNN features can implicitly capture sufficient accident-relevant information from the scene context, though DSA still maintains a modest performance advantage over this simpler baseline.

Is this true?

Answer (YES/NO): NO